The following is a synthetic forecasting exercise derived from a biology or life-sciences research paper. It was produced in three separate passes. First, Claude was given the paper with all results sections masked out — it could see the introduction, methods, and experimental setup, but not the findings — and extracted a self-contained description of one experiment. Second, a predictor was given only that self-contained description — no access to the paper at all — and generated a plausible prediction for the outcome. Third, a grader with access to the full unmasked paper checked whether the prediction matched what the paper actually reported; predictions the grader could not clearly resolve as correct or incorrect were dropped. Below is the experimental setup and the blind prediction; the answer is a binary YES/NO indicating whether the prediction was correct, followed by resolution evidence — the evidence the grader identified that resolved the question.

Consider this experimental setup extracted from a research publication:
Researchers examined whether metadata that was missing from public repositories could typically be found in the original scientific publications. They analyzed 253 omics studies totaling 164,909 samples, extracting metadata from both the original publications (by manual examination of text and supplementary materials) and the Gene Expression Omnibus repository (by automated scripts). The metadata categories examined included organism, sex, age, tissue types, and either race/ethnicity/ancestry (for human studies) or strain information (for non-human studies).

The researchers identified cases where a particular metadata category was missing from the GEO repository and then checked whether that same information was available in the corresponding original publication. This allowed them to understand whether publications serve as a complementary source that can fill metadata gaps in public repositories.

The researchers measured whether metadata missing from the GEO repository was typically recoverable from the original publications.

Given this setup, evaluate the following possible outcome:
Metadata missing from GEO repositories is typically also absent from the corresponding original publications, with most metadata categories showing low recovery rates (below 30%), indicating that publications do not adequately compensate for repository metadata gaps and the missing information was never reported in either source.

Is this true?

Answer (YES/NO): NO